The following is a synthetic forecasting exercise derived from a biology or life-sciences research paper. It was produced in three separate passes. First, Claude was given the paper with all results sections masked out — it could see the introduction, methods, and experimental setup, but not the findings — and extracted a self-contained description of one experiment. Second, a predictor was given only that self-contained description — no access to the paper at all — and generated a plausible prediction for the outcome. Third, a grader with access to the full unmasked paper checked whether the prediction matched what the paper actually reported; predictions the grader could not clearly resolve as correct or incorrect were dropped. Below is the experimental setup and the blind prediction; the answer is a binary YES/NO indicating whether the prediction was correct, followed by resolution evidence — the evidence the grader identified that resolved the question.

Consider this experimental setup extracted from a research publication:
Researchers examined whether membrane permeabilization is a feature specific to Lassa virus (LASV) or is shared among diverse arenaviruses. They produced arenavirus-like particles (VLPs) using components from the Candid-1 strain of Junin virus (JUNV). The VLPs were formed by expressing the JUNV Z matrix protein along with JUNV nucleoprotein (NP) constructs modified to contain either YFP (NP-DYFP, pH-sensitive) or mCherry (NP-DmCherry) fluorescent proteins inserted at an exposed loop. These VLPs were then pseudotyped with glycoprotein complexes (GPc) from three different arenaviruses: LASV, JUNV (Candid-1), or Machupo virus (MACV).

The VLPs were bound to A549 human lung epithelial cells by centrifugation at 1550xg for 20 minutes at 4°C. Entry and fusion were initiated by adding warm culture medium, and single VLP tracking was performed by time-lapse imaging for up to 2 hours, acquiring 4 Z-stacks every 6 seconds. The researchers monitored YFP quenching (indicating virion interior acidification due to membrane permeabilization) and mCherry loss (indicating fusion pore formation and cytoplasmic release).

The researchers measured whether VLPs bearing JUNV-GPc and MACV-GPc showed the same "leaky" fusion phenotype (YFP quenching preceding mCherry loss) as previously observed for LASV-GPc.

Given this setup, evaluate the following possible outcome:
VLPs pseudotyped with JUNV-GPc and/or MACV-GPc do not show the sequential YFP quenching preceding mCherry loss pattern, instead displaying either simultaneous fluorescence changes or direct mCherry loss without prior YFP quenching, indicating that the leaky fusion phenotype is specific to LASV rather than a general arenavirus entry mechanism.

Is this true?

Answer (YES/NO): NO